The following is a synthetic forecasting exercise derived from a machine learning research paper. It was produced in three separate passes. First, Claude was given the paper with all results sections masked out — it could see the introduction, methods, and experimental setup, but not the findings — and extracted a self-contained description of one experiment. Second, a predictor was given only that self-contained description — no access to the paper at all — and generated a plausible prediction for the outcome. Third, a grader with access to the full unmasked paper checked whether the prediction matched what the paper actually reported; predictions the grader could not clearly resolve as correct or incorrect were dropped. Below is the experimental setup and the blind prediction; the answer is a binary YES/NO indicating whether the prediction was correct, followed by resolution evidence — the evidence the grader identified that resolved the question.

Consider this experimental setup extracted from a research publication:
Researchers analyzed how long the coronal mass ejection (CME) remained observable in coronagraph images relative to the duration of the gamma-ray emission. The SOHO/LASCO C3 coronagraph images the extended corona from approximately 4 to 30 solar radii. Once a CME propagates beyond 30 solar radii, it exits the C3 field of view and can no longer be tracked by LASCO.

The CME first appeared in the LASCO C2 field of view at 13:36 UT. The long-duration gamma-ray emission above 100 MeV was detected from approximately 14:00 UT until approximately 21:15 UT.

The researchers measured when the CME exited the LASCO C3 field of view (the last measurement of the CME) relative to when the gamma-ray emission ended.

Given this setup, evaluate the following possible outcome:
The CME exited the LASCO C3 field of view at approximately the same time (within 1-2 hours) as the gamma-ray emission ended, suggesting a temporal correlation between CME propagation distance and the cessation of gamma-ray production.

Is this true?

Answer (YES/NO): NO